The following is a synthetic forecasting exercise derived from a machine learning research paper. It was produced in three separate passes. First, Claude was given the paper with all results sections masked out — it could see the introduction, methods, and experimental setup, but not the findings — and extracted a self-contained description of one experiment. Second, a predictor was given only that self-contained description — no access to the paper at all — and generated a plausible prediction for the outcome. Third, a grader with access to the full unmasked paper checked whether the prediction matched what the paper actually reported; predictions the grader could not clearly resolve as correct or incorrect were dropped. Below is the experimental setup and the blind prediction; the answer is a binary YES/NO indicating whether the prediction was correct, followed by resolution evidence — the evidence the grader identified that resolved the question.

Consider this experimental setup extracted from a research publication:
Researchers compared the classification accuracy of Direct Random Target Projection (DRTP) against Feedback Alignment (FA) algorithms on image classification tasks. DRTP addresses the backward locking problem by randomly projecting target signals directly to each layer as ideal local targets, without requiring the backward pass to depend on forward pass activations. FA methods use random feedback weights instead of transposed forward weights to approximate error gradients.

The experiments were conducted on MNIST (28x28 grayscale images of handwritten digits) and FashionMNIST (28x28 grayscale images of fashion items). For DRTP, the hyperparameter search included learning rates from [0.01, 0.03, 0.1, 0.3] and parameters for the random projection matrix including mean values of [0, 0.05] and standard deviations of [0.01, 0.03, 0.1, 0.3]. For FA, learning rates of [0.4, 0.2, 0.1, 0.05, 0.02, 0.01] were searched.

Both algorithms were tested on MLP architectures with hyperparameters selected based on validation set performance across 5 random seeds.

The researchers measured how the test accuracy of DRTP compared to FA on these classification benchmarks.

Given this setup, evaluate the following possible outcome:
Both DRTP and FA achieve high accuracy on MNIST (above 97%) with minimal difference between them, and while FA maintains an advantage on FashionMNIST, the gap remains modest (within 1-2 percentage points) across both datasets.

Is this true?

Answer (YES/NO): NO